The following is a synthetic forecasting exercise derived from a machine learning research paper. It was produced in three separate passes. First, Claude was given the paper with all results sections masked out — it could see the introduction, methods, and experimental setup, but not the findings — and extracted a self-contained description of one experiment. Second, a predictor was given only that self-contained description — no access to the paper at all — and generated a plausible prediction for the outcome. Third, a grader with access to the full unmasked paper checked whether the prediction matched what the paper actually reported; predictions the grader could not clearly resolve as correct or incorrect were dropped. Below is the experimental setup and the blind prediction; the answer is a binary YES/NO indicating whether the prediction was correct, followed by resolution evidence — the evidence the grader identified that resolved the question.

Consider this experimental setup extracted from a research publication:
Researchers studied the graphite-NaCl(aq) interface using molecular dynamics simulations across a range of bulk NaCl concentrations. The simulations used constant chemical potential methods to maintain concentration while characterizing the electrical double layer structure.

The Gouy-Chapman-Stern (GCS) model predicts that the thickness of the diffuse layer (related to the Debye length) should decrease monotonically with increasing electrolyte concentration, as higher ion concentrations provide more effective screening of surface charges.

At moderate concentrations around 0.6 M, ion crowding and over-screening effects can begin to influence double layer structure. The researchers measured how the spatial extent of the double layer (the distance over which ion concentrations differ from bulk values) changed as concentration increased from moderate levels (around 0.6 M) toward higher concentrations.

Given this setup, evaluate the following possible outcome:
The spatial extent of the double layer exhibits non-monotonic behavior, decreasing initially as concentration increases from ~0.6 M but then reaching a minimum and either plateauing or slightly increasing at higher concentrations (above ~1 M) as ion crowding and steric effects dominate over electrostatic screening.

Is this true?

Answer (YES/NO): NO